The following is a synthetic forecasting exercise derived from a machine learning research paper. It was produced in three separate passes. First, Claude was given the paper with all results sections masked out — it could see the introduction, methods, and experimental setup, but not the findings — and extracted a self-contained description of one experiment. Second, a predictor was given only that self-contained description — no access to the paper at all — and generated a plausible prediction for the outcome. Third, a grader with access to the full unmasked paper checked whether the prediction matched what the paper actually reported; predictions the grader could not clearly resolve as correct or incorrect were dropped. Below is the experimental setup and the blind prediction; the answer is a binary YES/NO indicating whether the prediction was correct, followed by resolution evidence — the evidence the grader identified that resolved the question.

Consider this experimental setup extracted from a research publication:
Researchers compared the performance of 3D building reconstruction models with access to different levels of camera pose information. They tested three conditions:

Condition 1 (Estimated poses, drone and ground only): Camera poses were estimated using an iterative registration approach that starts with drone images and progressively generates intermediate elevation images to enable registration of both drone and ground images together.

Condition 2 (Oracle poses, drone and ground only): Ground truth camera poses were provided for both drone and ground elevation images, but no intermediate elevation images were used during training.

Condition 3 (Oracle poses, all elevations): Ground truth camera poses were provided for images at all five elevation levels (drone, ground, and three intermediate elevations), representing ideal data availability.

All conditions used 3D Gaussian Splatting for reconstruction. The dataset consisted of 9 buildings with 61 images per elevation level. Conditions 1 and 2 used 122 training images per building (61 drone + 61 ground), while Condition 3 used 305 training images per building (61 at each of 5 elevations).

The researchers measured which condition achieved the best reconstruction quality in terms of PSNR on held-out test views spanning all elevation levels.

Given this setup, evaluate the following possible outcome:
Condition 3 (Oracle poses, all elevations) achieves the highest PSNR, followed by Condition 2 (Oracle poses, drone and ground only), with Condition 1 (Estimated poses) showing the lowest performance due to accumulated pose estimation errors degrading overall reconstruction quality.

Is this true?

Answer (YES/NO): NO